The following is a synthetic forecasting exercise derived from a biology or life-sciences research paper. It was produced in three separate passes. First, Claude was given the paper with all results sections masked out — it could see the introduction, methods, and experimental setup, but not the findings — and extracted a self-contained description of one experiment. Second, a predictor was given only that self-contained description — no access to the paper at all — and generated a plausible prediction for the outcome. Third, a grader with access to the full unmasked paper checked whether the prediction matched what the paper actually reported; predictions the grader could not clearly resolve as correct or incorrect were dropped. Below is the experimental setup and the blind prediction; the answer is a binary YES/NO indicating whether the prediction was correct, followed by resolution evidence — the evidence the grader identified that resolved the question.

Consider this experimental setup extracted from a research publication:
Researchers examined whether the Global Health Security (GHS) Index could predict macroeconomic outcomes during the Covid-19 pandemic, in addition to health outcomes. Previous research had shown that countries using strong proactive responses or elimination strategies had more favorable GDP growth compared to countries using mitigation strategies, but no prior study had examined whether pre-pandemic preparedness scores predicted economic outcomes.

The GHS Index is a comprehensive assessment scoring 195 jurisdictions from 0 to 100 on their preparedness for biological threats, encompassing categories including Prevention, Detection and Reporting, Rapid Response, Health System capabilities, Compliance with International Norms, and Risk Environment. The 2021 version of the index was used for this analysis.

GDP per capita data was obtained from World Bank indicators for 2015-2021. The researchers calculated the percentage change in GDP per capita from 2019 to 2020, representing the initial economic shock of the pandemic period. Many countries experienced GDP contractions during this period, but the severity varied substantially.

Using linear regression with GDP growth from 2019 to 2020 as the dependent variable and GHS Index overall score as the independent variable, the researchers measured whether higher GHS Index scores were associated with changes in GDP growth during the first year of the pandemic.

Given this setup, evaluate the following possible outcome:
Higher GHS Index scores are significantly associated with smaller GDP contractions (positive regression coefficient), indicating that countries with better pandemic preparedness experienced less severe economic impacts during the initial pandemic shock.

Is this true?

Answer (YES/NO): YES